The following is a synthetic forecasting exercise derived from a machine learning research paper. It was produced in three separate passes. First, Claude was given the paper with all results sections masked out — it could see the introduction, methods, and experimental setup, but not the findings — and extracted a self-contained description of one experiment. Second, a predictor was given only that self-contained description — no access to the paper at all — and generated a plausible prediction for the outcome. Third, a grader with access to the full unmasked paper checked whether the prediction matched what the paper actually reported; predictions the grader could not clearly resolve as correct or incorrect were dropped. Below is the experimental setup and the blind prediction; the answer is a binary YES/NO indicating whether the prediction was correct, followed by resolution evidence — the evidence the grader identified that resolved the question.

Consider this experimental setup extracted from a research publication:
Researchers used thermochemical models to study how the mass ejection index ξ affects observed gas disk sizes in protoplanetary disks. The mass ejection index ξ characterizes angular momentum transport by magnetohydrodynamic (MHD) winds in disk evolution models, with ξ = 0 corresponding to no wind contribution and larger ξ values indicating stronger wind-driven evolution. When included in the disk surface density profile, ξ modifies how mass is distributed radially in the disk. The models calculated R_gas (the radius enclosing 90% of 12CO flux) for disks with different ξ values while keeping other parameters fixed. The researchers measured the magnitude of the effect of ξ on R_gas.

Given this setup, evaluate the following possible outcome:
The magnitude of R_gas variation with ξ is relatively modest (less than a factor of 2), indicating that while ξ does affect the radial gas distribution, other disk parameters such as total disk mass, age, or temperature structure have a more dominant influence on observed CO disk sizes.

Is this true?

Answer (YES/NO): YES